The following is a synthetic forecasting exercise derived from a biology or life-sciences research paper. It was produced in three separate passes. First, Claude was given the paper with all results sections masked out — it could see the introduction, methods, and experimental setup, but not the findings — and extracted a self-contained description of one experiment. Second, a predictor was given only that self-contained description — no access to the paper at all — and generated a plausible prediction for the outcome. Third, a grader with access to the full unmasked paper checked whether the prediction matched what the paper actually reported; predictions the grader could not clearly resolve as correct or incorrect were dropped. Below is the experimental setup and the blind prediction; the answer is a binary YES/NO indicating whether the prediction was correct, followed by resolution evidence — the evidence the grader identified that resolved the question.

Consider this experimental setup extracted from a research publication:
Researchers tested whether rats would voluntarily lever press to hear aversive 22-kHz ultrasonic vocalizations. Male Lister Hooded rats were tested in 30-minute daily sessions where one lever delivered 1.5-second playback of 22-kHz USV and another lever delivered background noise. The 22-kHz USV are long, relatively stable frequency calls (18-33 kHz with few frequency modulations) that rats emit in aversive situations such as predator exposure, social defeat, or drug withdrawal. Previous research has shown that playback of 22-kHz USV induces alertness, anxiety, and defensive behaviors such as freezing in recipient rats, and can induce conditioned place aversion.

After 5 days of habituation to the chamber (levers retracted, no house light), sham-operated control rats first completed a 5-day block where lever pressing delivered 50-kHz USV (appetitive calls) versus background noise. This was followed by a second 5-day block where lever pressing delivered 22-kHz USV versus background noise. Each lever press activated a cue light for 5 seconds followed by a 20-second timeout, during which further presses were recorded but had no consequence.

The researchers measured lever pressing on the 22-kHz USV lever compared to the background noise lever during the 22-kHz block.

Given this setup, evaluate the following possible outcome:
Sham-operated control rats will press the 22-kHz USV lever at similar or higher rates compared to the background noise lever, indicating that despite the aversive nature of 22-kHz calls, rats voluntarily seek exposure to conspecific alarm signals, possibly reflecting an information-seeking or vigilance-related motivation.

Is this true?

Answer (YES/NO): YES